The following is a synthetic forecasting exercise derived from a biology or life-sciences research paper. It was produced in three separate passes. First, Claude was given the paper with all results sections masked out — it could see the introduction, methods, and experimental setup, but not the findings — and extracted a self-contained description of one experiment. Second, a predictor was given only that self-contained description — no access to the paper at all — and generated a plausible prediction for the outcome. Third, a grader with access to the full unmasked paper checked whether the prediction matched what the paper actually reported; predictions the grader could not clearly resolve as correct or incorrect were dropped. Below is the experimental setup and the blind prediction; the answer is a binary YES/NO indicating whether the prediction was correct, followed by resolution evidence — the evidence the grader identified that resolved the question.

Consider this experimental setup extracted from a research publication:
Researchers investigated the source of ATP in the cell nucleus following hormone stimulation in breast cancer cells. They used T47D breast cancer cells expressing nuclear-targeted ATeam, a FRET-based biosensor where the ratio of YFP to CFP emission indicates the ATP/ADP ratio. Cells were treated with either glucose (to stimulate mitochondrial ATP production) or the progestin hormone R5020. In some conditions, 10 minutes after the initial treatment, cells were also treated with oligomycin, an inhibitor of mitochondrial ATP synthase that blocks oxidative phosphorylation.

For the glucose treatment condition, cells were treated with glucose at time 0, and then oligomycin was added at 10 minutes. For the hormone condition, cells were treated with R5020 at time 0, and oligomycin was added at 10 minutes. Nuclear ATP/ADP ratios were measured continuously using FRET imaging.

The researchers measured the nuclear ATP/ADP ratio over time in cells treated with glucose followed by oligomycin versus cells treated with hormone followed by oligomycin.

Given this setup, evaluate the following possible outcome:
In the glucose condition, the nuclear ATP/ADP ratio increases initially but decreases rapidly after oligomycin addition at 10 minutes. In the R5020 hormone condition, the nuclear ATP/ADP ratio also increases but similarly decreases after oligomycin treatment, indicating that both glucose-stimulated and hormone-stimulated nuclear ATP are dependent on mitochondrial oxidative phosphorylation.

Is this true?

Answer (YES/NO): NO